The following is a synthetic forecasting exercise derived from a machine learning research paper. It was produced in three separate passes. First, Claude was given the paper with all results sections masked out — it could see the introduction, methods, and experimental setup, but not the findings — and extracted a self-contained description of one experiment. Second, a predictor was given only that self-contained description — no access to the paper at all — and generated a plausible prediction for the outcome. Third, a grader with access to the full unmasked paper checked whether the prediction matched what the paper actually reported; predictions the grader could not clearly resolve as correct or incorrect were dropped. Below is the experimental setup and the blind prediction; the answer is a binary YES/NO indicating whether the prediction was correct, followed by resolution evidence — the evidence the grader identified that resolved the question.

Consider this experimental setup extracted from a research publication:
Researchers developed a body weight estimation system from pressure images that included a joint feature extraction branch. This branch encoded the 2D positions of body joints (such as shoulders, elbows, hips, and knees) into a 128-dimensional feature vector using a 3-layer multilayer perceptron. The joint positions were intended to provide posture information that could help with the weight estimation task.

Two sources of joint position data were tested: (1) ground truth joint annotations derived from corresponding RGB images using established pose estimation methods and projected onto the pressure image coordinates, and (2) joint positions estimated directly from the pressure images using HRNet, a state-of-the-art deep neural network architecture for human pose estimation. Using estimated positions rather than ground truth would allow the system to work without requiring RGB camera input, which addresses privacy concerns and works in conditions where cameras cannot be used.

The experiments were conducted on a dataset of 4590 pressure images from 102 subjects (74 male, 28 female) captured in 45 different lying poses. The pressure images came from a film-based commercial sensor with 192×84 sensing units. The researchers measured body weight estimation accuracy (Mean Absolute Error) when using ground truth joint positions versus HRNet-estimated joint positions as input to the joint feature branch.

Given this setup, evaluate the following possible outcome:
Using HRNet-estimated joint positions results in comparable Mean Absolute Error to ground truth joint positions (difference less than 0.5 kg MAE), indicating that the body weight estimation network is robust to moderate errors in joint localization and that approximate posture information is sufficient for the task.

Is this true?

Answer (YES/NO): YES